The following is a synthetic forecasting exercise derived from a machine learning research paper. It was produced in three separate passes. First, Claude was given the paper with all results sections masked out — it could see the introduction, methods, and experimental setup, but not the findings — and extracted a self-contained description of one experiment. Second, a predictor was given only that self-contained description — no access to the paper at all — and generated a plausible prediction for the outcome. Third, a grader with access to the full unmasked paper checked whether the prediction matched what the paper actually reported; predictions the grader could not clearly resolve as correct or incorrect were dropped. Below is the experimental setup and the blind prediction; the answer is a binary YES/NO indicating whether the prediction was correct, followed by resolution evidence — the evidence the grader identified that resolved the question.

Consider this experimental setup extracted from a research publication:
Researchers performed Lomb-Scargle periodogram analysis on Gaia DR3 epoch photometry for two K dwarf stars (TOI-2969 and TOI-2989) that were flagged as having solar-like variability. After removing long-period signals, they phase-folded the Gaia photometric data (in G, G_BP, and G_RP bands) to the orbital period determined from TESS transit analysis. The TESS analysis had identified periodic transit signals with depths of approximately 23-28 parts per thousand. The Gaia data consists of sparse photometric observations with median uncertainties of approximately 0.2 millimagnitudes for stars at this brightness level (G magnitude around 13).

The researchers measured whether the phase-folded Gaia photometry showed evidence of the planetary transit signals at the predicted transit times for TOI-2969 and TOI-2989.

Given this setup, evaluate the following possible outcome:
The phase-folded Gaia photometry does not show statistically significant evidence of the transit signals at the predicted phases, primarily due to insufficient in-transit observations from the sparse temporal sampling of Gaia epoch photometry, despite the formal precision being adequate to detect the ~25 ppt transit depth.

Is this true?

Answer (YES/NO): NO